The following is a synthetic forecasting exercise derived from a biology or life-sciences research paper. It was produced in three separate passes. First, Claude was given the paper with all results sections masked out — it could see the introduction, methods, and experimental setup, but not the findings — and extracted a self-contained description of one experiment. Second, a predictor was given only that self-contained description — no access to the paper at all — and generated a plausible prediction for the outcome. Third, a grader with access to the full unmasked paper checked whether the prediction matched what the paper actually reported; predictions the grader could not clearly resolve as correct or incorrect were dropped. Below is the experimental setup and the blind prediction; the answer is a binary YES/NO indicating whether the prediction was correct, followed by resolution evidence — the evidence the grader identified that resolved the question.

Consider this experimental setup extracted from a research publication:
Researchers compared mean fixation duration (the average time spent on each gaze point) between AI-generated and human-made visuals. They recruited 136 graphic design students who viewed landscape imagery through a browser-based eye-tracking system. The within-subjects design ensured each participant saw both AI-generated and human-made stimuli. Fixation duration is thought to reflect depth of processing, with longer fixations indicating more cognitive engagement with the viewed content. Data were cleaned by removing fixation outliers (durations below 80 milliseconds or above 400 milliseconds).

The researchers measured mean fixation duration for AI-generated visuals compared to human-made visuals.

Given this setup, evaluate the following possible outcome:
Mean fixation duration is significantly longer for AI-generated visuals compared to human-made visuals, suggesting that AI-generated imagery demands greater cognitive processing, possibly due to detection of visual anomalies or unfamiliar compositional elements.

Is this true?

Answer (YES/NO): NO